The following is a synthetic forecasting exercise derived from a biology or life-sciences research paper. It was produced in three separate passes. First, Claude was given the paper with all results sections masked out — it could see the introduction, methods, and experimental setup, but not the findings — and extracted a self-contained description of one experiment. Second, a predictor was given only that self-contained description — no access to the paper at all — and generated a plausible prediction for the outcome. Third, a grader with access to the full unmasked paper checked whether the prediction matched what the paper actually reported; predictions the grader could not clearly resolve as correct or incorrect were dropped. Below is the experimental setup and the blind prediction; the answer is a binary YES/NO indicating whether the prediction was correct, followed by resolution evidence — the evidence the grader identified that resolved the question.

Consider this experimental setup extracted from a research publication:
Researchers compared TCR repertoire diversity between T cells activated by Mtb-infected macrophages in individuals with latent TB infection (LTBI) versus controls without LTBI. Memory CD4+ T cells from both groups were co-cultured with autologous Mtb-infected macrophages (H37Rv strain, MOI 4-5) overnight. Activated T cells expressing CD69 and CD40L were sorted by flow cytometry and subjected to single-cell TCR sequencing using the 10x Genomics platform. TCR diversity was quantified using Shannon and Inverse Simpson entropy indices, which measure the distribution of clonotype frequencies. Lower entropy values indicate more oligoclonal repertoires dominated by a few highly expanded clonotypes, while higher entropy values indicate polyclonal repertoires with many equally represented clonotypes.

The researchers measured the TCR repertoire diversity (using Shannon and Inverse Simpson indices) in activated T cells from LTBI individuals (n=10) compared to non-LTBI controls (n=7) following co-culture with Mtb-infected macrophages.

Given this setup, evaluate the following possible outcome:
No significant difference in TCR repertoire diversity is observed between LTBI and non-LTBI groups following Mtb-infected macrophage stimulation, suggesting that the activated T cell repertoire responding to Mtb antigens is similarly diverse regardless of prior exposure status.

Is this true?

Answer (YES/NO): NO